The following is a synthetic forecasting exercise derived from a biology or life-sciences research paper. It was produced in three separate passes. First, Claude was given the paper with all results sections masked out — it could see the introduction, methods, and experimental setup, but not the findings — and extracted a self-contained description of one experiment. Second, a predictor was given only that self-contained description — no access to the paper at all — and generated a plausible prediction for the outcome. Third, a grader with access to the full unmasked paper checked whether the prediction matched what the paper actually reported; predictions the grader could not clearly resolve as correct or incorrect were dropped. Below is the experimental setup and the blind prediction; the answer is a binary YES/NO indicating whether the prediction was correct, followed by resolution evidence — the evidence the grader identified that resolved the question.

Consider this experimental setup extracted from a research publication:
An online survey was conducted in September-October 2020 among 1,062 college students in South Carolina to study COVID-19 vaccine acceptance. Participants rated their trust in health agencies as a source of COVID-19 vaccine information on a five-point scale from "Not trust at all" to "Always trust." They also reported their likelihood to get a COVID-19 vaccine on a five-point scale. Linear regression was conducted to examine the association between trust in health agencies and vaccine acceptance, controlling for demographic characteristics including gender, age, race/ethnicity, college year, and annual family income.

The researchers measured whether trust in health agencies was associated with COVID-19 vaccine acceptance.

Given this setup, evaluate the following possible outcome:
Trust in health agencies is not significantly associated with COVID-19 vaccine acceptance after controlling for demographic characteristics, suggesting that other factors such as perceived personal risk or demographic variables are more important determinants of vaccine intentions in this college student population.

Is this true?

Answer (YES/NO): NO